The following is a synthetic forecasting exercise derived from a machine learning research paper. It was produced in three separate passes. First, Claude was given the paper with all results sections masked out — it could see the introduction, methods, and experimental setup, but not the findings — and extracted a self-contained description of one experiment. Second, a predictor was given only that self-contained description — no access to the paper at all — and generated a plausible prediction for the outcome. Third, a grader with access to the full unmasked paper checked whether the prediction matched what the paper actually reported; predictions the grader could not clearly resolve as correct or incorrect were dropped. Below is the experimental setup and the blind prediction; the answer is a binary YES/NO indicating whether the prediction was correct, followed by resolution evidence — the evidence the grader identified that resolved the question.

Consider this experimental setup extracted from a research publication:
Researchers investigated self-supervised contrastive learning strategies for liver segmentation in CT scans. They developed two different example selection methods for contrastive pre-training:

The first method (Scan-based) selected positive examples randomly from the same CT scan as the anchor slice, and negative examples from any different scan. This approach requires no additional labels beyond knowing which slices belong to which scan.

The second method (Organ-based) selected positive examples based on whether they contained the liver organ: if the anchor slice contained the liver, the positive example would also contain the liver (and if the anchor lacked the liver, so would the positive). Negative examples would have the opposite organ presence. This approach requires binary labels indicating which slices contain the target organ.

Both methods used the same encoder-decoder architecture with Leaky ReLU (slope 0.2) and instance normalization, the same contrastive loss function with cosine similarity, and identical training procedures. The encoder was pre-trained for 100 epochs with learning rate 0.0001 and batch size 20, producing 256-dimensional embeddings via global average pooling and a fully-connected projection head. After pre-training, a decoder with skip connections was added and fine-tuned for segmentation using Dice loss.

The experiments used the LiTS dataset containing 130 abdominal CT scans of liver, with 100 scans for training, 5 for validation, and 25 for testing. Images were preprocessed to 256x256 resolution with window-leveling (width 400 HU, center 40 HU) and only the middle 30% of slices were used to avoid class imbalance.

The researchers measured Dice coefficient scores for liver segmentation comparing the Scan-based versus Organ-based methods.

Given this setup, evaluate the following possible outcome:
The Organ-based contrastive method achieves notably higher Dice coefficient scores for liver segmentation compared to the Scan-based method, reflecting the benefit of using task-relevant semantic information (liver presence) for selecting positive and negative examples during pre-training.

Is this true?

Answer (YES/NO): NO